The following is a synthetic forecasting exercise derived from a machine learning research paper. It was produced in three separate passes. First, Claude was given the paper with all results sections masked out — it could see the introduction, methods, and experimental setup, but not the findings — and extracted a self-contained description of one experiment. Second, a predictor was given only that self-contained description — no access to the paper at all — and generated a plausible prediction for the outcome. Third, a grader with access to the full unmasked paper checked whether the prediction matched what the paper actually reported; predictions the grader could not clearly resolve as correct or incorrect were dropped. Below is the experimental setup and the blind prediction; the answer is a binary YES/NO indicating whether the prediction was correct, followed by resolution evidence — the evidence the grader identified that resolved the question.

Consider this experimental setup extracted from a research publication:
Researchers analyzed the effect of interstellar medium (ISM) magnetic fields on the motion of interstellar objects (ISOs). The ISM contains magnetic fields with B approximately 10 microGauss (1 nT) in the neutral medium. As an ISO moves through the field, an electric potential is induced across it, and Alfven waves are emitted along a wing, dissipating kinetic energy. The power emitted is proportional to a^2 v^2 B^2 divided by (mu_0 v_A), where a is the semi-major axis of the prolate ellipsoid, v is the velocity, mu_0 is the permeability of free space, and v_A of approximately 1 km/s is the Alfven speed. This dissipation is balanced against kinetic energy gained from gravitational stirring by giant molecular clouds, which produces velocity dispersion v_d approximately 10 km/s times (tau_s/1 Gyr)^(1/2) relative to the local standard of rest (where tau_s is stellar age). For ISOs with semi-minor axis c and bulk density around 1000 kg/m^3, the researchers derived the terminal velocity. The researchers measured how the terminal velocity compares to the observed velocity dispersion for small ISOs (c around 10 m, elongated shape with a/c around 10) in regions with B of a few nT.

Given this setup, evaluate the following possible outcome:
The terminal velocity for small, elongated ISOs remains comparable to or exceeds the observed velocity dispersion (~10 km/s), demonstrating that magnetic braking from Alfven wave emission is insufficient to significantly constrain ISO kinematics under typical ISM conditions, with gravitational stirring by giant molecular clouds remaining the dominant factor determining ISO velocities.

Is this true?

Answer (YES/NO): YES